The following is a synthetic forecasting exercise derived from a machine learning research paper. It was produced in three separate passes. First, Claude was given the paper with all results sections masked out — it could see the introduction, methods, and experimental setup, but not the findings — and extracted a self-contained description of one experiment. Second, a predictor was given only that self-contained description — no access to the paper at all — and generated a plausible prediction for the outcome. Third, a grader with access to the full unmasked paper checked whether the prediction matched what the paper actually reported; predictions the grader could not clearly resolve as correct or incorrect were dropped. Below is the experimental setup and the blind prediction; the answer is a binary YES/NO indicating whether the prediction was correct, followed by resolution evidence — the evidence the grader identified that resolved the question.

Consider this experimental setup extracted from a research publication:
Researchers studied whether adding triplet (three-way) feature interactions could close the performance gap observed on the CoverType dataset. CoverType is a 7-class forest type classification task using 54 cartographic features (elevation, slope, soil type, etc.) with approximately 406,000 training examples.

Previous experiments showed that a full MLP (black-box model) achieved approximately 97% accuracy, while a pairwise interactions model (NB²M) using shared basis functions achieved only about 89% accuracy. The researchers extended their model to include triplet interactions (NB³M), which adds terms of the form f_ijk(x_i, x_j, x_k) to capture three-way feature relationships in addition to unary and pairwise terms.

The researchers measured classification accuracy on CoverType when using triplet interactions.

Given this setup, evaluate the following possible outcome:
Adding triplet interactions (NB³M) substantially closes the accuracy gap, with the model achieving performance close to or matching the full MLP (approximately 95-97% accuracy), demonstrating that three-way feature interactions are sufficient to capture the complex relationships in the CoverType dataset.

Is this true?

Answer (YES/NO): YES